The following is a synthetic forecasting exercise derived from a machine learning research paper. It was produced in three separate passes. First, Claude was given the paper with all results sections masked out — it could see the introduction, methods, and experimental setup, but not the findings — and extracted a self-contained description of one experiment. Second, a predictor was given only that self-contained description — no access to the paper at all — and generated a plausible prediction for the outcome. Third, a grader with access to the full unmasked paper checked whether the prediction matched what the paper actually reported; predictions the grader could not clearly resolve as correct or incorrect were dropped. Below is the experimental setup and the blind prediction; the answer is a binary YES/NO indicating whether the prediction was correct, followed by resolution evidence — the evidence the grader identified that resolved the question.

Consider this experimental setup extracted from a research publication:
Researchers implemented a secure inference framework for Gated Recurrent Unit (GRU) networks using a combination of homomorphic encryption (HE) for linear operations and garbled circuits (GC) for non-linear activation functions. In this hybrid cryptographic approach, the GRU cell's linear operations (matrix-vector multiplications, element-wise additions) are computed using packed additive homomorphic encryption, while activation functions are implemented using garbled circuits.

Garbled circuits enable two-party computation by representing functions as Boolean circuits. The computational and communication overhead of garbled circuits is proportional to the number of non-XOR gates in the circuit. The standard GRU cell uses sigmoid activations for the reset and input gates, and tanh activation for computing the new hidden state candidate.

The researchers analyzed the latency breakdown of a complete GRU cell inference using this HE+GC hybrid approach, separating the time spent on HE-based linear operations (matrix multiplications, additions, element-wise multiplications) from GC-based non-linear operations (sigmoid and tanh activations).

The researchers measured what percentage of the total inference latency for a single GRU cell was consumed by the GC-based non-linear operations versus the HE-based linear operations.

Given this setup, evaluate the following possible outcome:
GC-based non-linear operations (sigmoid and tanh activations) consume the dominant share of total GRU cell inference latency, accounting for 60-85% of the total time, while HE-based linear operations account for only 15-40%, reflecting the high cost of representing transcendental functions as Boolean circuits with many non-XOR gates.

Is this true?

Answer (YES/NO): NO